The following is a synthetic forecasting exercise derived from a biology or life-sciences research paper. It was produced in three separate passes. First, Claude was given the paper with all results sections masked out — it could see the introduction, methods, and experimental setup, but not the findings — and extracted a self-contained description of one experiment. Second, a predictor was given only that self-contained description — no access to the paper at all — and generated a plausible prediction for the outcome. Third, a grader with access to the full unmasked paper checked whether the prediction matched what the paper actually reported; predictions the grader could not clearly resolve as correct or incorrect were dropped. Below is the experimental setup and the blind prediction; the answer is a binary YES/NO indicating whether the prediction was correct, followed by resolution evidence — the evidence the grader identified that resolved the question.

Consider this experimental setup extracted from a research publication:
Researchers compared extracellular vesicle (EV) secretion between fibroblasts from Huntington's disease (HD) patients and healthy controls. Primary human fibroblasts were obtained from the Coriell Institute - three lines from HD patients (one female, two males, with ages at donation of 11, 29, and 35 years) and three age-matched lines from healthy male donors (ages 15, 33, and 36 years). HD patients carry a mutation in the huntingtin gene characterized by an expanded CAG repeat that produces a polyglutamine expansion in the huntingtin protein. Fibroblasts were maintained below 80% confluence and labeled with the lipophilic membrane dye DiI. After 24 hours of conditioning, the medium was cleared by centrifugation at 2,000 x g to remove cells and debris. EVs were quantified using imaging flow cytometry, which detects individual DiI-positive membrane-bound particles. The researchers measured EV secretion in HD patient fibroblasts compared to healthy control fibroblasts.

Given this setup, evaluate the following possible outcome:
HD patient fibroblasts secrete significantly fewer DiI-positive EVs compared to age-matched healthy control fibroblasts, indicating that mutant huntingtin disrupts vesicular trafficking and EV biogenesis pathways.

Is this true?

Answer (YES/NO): YES